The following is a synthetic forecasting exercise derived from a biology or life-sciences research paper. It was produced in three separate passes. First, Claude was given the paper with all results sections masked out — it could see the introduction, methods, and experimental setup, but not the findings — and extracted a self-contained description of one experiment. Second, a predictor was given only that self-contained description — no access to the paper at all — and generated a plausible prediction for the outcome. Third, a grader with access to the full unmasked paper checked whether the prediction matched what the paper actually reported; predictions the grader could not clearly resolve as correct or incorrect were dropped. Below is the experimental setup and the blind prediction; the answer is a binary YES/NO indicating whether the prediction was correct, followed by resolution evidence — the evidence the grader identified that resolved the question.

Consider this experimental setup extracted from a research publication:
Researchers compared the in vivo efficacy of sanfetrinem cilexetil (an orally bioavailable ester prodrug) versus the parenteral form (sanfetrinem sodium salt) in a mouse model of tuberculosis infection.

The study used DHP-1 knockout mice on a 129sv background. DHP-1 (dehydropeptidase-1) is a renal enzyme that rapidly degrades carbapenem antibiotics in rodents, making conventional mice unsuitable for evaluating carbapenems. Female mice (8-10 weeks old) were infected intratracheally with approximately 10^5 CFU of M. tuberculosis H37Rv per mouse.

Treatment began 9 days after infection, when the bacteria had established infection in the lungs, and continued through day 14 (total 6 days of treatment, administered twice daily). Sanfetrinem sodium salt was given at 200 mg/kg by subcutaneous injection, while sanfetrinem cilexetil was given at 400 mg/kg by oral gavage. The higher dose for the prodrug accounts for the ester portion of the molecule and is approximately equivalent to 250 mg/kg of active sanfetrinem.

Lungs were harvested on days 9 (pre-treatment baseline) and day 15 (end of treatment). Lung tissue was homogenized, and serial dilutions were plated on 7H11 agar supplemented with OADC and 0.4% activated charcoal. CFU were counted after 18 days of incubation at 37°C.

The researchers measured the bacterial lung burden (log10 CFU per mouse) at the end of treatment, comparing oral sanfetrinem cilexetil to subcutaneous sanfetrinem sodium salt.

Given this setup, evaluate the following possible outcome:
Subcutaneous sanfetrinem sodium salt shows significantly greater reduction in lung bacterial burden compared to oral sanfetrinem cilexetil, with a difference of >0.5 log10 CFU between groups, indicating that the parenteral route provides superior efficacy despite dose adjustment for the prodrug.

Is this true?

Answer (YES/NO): NO